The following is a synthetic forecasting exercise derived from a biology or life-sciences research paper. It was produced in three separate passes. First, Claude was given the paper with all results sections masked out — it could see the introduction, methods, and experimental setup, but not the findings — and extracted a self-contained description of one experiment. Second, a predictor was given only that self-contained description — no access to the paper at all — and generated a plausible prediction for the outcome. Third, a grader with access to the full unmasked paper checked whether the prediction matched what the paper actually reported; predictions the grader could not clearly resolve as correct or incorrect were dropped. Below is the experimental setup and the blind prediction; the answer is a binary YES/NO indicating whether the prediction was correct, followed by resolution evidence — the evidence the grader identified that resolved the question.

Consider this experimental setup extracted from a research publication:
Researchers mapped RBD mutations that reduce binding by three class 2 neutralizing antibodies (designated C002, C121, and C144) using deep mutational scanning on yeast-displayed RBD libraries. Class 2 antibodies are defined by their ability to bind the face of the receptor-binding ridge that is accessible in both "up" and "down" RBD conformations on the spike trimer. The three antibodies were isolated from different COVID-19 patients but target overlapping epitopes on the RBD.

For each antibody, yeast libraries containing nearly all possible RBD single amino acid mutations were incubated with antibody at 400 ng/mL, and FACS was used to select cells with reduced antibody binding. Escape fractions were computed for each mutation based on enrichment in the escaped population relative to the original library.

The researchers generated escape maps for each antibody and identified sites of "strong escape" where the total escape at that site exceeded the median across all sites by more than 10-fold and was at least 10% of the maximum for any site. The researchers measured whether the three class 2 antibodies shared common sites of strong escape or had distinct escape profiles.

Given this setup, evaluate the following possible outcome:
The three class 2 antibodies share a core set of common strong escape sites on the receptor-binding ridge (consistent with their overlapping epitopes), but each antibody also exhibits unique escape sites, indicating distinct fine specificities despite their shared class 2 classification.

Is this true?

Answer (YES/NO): YES